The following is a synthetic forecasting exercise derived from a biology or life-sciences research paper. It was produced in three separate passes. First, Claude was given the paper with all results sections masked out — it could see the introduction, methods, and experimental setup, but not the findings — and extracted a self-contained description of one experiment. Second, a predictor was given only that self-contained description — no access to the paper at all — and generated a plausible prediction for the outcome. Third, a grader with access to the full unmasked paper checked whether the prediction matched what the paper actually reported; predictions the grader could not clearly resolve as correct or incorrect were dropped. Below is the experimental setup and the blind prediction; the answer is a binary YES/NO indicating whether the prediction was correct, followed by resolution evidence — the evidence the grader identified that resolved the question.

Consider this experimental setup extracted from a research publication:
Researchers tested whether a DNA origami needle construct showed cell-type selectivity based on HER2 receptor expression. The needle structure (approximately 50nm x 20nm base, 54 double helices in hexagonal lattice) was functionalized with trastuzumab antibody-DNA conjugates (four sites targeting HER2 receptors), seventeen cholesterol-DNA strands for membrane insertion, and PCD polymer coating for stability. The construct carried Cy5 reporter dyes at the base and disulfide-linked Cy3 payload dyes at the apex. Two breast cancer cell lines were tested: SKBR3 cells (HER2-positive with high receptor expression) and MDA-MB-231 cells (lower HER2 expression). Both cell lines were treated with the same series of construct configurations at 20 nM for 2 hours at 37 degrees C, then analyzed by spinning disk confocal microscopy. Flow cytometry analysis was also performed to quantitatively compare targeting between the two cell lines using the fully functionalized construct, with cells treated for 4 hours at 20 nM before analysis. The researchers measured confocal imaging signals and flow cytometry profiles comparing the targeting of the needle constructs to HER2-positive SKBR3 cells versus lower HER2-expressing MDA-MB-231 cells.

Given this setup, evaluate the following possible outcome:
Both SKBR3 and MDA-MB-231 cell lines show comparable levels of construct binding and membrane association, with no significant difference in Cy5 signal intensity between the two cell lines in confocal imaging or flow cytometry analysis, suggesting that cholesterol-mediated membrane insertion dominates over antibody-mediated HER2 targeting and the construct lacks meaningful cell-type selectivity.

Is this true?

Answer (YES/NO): NO